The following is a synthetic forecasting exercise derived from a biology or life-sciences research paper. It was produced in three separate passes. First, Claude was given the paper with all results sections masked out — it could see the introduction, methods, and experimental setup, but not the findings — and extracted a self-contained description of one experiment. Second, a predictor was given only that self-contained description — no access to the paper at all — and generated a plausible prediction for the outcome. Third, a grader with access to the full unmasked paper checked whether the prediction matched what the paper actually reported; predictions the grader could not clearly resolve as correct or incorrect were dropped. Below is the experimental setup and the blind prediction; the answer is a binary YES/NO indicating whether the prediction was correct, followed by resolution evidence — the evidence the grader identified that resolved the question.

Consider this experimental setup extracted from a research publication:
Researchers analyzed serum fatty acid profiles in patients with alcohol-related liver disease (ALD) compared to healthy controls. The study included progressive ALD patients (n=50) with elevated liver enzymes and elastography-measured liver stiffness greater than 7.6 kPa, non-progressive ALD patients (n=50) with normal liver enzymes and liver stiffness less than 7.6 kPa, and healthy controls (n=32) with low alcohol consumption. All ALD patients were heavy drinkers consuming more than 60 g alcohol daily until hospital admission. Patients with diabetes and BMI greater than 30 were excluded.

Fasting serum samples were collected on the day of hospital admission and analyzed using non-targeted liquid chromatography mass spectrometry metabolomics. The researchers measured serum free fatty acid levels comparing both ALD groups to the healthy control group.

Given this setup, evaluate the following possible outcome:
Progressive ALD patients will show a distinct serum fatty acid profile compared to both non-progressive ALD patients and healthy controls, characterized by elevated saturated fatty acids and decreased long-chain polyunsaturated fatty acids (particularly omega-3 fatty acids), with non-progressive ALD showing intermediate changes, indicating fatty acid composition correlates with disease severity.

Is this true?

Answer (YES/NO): NO